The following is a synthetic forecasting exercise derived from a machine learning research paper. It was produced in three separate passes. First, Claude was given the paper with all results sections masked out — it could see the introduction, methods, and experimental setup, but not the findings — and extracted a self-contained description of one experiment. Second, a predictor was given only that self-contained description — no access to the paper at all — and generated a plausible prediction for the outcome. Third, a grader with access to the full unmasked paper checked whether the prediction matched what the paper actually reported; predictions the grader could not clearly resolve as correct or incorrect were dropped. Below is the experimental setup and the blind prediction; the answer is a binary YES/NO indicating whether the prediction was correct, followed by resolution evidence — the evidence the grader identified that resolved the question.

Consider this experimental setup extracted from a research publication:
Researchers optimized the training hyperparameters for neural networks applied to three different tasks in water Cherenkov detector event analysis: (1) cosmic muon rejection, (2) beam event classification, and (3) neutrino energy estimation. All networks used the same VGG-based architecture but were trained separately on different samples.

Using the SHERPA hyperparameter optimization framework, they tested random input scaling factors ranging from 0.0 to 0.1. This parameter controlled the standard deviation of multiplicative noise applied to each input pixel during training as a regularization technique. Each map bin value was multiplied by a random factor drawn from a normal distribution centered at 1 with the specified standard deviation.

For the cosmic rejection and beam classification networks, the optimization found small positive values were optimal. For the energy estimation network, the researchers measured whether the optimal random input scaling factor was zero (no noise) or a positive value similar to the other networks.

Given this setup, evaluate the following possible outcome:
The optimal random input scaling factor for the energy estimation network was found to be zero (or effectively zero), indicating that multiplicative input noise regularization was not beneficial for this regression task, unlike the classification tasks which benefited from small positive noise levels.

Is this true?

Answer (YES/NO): YES